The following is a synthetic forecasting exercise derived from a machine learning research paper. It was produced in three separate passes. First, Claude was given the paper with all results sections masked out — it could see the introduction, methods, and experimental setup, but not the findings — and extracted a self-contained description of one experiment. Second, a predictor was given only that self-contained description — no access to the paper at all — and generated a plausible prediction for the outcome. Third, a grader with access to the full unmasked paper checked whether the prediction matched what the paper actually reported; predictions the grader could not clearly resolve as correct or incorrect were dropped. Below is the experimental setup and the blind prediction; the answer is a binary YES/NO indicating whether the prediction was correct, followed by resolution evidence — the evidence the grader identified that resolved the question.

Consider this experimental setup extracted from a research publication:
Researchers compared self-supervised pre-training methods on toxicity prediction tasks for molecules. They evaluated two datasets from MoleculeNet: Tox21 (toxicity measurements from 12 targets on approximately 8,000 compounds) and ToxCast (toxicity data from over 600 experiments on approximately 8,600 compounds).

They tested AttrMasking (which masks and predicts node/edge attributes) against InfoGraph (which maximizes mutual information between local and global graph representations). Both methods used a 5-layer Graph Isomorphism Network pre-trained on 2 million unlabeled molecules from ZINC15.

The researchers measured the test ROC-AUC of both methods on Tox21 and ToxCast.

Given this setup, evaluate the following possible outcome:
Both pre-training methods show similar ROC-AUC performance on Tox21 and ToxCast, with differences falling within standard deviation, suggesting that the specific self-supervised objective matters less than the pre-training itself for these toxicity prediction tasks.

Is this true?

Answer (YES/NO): NO